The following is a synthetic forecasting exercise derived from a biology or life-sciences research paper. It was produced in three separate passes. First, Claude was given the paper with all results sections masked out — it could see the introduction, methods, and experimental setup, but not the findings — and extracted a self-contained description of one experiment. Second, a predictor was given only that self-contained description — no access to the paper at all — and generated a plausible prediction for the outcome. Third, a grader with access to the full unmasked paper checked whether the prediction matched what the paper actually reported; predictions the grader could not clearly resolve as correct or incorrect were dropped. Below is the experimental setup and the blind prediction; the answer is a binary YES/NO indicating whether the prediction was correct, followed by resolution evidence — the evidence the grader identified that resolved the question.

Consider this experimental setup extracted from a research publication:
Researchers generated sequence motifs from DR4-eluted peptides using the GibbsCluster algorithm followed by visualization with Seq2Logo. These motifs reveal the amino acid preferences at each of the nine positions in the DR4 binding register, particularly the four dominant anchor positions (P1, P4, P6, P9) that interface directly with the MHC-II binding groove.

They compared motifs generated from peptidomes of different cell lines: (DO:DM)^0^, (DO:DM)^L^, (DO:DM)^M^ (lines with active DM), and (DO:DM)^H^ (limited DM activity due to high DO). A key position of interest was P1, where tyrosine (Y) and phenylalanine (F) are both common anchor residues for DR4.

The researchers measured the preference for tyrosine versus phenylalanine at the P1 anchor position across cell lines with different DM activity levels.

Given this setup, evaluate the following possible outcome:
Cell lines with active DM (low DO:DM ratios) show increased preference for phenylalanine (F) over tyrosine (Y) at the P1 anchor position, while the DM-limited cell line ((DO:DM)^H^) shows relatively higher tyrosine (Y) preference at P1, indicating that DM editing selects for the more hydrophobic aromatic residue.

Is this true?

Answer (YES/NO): NO